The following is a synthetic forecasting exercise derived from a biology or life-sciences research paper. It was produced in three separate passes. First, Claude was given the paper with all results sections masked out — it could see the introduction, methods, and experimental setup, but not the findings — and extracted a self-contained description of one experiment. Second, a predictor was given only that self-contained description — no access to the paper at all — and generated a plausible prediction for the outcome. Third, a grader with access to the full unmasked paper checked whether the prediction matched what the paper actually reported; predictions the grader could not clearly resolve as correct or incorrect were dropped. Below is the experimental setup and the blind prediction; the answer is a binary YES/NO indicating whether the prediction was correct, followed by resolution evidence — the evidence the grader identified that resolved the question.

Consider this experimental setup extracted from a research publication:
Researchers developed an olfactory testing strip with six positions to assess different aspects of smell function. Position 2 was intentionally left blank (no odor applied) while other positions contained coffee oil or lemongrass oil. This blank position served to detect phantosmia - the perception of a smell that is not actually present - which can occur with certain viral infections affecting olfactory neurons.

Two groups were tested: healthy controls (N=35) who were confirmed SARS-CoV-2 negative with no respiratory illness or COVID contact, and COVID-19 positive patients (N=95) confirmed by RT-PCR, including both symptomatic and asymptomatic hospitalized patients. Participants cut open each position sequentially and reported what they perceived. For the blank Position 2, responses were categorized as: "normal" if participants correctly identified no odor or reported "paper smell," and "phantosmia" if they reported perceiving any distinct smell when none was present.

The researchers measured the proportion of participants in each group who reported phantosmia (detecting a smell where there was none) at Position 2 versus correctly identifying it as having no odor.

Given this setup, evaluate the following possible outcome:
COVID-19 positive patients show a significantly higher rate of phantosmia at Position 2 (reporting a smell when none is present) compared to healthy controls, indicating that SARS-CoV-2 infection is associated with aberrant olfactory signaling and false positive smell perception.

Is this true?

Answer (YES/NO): NO